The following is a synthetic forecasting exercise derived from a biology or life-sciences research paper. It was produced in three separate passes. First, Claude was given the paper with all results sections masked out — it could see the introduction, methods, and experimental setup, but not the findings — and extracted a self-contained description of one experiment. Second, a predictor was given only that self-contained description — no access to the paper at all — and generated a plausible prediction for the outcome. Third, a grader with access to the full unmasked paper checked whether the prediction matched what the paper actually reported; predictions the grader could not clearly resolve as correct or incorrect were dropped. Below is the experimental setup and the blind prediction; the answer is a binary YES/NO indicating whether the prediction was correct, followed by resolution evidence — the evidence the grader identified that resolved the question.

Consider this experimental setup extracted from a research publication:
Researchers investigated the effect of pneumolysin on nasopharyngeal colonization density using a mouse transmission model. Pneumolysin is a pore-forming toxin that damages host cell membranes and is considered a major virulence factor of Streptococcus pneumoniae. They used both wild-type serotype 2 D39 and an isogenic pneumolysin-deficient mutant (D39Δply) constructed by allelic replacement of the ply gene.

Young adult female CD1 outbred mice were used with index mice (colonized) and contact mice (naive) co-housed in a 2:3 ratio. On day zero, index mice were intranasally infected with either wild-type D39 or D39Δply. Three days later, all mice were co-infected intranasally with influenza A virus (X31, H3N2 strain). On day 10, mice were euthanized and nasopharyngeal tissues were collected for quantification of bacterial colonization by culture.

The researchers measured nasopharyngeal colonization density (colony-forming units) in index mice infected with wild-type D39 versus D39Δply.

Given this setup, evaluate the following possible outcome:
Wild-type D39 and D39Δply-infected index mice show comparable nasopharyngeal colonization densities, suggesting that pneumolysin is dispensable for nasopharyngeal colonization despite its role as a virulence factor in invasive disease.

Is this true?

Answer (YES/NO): YES